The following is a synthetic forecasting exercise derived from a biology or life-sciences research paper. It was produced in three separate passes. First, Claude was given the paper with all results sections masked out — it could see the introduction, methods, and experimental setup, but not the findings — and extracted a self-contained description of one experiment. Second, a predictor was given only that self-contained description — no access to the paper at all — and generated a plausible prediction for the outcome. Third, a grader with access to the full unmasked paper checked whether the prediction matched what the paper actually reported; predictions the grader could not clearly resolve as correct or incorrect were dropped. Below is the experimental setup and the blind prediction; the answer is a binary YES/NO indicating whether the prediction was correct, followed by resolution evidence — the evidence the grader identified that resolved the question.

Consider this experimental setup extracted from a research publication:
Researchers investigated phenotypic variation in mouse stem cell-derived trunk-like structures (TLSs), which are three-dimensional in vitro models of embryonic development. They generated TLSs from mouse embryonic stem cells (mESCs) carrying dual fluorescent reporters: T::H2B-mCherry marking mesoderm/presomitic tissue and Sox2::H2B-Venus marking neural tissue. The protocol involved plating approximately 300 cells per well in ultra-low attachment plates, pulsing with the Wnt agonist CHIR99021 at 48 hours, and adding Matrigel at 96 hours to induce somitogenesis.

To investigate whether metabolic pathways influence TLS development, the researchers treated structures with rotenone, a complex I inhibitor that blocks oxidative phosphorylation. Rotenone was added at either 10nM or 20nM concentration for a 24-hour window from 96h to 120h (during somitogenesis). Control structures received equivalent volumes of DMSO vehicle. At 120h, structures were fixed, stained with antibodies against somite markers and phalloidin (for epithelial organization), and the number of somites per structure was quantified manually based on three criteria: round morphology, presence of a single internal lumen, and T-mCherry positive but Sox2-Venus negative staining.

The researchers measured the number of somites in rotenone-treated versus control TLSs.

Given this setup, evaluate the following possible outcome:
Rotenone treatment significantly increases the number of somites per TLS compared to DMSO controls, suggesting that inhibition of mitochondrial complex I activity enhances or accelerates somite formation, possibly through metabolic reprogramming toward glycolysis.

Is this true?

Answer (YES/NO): YES